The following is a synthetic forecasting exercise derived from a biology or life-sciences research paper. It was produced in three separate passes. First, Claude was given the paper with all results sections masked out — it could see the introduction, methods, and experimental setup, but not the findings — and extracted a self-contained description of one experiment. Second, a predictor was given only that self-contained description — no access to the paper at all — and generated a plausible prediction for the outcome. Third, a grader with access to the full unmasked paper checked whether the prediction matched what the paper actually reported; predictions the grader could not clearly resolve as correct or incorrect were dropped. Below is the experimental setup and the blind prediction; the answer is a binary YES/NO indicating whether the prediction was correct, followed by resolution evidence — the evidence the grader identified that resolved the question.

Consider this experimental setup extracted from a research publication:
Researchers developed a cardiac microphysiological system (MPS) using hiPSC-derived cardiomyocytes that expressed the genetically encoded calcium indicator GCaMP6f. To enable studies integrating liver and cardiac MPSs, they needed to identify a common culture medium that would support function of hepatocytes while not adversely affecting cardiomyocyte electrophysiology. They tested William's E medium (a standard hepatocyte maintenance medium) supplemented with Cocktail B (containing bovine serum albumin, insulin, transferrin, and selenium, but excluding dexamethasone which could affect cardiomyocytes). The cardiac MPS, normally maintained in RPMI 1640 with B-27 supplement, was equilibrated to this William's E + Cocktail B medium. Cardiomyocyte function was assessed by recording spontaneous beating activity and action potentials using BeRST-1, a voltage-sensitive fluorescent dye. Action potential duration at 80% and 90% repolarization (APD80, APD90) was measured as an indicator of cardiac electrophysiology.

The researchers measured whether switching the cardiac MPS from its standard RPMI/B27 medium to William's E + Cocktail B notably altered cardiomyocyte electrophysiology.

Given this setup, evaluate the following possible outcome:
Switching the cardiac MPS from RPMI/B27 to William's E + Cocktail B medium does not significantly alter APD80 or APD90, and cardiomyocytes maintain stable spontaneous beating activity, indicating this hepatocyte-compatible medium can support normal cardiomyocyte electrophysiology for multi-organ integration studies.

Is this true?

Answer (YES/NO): YES